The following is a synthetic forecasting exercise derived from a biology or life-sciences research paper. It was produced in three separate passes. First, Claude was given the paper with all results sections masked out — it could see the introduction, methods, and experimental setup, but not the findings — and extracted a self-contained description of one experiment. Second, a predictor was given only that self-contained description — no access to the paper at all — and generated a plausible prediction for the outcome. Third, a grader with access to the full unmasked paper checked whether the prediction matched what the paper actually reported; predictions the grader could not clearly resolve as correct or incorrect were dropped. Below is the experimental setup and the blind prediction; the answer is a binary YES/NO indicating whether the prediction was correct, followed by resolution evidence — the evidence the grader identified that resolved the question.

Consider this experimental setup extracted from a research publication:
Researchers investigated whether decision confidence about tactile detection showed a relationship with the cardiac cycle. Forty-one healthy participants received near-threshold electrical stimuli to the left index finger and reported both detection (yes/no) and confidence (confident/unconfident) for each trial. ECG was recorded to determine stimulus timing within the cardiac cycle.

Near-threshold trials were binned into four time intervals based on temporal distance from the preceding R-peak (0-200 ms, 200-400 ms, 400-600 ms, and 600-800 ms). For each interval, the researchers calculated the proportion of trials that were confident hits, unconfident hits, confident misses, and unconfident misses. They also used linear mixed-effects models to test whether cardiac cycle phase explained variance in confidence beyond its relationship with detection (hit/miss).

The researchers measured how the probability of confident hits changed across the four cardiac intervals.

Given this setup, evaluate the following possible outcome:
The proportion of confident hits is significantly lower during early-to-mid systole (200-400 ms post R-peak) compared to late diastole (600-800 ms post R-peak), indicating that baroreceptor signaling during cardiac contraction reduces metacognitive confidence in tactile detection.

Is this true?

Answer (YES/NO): NO